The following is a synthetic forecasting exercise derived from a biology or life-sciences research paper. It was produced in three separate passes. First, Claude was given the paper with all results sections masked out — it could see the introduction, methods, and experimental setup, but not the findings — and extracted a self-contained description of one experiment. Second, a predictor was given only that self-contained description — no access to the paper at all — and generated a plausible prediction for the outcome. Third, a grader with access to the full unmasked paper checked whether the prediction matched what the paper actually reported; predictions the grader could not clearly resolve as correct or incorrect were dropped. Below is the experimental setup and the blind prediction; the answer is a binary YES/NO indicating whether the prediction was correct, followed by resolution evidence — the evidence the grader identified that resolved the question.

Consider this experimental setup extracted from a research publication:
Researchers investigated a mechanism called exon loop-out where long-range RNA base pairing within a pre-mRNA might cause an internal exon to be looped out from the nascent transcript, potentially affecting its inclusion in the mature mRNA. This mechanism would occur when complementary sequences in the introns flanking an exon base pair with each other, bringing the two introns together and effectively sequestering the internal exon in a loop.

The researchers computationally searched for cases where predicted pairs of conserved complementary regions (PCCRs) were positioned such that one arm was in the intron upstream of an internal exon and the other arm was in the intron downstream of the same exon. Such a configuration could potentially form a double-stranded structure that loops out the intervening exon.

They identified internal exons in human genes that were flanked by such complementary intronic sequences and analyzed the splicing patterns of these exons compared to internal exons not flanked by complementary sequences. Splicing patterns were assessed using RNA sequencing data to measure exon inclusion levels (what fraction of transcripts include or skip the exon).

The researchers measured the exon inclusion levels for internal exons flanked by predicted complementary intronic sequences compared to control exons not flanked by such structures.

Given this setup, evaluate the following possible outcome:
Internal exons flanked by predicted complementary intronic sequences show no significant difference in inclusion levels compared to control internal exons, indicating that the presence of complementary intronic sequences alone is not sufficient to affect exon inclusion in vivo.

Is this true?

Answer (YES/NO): NO